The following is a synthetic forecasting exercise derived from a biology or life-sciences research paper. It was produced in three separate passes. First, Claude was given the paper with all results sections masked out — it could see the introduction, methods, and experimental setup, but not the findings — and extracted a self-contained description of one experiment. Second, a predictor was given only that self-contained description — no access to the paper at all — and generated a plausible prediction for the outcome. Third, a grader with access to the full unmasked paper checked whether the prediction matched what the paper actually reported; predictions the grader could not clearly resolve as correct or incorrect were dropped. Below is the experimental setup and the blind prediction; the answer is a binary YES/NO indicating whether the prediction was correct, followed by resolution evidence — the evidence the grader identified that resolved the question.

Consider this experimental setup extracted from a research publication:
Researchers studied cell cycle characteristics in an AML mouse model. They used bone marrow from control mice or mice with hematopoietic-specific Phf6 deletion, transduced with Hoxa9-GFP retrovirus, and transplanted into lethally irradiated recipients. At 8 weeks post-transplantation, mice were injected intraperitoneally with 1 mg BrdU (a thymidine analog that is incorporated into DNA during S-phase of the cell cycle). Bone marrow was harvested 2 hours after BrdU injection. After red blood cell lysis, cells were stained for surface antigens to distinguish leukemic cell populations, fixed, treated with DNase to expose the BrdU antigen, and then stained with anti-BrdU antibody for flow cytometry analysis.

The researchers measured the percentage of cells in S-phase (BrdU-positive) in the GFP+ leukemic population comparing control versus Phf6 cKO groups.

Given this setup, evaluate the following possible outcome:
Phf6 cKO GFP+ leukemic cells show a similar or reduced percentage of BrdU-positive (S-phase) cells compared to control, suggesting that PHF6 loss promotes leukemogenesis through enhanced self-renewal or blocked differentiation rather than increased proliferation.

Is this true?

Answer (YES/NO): YES